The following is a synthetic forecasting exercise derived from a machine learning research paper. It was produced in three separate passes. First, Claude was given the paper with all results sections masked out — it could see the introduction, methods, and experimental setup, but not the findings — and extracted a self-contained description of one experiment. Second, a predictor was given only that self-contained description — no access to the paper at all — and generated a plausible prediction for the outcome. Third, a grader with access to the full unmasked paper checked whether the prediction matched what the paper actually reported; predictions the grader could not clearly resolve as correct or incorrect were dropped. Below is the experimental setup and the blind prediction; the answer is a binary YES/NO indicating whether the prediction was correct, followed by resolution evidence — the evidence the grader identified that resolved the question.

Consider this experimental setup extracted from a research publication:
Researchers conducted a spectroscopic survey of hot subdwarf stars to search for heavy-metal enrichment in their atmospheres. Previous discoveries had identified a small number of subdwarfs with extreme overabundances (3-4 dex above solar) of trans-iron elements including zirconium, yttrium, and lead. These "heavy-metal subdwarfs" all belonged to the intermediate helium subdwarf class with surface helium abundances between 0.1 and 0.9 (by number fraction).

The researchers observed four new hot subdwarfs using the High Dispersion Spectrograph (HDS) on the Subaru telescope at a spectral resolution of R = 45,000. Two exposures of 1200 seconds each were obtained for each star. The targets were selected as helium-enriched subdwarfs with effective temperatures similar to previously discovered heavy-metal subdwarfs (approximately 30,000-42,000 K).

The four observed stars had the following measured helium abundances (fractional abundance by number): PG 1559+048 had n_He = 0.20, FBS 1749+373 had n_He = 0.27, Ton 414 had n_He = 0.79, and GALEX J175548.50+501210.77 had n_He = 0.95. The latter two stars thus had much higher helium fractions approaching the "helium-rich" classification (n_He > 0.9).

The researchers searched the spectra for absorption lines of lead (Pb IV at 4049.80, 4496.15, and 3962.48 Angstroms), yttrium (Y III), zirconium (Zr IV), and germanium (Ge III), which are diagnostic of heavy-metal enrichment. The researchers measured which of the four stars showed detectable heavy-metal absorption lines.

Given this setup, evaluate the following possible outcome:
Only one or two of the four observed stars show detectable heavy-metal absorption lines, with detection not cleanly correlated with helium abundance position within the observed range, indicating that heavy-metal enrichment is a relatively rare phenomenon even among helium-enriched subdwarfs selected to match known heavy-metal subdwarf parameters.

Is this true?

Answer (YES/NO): NO